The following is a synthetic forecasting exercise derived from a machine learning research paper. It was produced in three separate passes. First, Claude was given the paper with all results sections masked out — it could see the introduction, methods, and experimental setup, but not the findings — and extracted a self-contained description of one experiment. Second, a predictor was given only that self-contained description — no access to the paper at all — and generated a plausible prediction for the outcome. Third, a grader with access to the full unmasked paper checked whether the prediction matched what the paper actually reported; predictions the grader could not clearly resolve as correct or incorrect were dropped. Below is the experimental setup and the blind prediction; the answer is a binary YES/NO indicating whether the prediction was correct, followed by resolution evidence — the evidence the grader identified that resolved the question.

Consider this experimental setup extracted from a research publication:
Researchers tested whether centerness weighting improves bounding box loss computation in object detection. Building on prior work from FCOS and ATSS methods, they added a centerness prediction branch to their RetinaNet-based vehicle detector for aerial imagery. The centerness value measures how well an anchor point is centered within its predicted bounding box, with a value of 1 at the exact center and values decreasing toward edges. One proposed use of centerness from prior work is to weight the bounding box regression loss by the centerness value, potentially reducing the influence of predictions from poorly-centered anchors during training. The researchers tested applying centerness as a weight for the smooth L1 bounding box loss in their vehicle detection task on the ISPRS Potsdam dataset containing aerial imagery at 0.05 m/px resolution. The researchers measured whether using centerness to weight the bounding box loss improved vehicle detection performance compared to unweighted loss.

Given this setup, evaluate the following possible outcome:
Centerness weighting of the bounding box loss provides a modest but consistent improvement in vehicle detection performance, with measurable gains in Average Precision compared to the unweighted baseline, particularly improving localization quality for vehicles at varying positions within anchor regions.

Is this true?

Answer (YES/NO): NO